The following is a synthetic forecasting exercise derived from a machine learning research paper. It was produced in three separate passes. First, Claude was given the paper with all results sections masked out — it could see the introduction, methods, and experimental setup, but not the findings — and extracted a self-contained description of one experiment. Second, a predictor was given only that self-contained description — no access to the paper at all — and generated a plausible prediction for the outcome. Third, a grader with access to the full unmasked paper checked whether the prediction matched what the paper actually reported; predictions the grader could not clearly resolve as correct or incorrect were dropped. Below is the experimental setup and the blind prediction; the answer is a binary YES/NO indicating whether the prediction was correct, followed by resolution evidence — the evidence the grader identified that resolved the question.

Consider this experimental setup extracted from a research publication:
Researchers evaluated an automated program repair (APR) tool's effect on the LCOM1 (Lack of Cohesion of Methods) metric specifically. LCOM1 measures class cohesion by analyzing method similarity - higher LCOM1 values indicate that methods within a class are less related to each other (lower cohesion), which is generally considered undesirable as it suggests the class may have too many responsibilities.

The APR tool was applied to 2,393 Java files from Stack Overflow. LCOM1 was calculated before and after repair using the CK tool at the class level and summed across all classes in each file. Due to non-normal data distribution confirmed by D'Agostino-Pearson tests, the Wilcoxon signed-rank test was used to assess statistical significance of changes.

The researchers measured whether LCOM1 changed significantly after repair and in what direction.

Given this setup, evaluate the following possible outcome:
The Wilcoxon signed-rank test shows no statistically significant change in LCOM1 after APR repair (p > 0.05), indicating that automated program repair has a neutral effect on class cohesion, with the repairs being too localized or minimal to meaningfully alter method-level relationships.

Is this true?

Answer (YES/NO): NO